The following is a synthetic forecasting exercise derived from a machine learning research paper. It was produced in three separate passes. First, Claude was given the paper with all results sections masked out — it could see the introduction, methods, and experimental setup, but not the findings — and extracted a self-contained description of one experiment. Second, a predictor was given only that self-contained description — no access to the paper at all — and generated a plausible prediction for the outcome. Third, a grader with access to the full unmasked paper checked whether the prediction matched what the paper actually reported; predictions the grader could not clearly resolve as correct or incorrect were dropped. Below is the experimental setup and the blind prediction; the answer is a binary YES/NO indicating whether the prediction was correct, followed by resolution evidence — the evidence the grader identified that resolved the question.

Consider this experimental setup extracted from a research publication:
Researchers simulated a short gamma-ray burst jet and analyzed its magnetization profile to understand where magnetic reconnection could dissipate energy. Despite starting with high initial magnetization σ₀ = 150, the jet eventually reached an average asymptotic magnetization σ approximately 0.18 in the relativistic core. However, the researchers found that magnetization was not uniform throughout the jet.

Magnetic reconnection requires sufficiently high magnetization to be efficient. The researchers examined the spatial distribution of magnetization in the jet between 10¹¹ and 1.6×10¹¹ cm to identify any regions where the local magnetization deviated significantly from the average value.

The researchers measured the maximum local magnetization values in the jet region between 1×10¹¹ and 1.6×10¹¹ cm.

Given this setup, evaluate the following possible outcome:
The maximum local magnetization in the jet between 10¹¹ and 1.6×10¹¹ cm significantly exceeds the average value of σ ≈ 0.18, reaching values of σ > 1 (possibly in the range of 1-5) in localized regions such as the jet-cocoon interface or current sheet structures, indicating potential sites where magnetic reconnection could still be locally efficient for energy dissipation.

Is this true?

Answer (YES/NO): NO